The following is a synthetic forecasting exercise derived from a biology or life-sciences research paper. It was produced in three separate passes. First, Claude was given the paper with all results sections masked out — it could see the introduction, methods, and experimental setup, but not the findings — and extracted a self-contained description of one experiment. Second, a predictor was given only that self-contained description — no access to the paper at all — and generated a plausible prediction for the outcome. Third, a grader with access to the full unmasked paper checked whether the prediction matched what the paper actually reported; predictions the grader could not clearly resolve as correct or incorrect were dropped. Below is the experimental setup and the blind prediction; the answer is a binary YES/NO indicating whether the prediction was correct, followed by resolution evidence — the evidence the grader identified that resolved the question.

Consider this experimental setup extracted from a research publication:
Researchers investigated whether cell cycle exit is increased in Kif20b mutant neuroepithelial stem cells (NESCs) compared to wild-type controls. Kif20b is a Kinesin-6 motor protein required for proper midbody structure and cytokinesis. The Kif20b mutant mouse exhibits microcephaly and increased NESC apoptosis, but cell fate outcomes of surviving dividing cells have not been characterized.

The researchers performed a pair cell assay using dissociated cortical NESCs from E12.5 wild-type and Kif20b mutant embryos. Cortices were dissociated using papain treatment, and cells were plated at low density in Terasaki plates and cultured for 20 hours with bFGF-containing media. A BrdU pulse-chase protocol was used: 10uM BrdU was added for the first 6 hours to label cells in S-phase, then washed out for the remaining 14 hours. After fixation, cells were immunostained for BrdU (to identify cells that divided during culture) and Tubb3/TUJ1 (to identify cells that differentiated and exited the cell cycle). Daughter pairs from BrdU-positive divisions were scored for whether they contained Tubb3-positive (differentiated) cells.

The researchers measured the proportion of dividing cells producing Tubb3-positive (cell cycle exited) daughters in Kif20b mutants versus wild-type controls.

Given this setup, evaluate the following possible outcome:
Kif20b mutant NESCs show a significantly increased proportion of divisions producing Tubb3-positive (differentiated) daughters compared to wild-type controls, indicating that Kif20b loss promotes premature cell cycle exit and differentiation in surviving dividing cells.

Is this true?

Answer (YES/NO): YES